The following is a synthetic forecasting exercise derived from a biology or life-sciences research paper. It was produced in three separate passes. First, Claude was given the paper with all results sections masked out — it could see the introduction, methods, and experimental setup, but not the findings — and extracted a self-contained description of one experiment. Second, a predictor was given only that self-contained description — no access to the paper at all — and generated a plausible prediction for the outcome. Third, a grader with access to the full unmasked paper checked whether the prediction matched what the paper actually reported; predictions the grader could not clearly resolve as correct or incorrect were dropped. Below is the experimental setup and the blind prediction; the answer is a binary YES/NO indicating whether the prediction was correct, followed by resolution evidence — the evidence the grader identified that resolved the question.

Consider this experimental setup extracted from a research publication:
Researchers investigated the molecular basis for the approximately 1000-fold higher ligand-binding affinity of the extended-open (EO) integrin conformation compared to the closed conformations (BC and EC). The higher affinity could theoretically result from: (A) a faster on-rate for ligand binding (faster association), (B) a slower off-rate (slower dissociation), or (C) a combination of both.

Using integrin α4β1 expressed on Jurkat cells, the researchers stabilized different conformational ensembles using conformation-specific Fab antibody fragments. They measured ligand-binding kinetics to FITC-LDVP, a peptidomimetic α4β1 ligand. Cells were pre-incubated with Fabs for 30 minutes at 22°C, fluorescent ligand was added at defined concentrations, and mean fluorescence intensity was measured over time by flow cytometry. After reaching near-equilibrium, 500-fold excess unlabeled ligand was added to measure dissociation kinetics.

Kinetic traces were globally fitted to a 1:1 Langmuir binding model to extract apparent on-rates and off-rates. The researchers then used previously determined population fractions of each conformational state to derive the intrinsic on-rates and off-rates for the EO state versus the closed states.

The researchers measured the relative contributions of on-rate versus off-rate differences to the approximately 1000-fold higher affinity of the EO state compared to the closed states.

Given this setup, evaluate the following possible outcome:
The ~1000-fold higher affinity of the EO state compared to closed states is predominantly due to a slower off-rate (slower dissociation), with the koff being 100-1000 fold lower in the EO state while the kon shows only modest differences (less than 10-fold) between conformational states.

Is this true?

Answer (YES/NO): NO